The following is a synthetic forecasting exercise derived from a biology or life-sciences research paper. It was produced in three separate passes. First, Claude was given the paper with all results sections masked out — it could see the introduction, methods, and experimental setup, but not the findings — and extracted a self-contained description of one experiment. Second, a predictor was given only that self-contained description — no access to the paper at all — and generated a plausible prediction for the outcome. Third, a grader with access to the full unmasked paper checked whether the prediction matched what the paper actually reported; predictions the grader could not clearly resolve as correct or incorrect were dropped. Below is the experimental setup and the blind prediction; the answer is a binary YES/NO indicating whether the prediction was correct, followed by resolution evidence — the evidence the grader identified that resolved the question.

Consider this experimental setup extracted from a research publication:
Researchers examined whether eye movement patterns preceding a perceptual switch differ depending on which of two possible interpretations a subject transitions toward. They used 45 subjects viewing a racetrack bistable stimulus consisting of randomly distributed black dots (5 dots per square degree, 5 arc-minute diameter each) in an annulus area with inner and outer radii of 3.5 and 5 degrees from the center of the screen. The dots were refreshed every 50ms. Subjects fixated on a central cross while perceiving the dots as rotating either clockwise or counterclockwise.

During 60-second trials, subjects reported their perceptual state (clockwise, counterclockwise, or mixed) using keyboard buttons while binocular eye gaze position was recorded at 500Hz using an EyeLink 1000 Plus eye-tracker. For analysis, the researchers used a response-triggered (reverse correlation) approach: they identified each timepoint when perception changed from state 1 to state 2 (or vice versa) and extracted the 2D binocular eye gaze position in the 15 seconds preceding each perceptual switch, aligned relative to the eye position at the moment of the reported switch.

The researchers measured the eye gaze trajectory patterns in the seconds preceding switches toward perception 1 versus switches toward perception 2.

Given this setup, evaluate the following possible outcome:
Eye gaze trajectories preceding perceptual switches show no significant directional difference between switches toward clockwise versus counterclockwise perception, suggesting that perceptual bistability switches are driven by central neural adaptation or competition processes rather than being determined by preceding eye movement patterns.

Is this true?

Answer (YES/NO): NO